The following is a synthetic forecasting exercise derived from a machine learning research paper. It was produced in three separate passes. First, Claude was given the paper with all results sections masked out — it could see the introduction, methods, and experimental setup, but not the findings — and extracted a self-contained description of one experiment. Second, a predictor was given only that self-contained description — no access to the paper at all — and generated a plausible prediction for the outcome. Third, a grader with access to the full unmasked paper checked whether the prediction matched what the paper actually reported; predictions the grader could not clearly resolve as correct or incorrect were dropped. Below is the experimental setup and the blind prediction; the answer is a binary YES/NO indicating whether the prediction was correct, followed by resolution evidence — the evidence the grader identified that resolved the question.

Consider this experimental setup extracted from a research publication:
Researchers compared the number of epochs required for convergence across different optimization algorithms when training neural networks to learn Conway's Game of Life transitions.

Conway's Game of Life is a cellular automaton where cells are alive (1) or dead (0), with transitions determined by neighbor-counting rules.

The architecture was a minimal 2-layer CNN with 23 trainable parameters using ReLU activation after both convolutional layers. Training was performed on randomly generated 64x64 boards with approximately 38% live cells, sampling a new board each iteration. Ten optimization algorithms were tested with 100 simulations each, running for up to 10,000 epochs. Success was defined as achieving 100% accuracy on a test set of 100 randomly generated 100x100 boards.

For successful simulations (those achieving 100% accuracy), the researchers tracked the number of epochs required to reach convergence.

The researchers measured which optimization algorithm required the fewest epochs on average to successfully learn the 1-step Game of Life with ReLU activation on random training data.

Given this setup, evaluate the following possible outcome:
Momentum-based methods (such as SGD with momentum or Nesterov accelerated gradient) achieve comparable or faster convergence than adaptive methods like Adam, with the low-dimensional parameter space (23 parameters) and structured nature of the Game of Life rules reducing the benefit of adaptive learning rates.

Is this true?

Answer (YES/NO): NO